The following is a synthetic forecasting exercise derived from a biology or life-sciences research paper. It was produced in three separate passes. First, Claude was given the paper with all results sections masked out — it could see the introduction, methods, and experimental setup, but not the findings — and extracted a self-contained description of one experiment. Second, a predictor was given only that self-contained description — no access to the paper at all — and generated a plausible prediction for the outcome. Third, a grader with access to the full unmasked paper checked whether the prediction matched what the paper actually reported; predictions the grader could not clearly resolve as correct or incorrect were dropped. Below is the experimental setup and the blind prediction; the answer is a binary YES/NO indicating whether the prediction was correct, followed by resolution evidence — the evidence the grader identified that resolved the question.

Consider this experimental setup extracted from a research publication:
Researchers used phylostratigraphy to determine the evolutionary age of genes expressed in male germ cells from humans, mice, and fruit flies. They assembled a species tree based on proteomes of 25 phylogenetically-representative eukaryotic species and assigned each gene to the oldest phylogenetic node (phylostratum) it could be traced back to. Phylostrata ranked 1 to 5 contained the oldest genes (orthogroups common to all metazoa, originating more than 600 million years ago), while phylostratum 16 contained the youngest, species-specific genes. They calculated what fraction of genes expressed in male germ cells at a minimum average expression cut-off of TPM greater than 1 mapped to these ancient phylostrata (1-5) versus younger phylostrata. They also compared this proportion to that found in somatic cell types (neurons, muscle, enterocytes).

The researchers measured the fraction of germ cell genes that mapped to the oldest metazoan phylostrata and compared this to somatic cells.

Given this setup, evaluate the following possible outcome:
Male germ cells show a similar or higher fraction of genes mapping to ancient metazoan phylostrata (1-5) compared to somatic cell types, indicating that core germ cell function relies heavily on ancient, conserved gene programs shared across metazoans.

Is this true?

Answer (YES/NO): YES